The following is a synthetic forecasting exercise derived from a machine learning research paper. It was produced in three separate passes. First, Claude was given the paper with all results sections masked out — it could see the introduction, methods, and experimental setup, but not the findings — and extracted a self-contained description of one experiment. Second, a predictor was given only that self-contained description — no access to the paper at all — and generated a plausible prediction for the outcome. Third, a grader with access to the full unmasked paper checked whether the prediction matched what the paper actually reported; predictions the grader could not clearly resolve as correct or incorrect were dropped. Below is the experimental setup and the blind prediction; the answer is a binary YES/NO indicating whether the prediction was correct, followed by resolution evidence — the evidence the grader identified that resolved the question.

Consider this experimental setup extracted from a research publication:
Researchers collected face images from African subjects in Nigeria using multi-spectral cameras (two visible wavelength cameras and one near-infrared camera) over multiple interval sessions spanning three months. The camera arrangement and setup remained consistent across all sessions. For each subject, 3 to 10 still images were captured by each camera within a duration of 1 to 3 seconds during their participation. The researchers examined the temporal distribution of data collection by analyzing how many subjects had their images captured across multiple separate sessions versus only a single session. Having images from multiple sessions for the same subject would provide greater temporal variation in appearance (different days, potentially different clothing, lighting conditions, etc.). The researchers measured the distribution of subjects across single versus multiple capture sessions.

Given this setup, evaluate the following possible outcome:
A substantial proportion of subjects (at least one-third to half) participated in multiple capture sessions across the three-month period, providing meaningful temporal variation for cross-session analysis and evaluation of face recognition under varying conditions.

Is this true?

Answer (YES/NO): NO